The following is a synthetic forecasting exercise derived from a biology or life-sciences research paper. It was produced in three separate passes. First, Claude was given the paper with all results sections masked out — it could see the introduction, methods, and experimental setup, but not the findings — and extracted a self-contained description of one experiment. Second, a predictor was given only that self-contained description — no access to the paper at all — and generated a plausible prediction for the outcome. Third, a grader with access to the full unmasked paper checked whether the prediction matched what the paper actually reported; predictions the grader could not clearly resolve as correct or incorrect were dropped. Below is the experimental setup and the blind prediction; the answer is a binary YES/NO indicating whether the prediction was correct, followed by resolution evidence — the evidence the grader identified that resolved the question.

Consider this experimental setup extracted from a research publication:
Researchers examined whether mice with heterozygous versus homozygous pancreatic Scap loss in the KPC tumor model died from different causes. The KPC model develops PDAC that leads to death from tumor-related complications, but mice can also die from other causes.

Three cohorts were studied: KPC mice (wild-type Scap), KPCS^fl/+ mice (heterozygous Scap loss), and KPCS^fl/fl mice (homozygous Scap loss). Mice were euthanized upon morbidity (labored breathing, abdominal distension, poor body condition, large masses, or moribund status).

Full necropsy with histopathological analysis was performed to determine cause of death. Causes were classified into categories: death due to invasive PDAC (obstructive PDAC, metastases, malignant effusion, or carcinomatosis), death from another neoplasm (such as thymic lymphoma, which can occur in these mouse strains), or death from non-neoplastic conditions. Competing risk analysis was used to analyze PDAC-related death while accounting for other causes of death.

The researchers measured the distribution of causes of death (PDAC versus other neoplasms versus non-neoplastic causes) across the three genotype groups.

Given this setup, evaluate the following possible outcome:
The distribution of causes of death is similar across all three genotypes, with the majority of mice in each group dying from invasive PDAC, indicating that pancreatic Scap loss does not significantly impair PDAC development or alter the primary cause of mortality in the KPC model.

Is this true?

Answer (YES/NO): NO